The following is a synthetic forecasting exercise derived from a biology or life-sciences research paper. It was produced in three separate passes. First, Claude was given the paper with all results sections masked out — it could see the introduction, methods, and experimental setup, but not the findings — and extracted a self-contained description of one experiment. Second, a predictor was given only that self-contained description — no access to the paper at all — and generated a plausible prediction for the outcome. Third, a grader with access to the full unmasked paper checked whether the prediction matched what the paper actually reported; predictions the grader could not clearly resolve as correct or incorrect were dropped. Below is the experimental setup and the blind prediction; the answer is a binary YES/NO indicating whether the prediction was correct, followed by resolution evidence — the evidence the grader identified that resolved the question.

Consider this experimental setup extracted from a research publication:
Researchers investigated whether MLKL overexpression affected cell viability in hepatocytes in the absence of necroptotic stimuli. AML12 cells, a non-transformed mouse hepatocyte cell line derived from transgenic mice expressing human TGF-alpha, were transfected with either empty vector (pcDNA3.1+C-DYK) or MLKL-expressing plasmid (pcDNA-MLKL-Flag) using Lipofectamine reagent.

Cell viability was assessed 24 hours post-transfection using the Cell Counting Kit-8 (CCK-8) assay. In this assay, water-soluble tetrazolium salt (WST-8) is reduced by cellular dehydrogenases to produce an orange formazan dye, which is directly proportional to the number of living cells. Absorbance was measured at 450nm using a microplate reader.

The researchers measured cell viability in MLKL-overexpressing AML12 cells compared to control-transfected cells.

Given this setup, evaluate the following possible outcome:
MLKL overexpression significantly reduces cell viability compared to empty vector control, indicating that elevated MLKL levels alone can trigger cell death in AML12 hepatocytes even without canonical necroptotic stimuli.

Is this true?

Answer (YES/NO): NO